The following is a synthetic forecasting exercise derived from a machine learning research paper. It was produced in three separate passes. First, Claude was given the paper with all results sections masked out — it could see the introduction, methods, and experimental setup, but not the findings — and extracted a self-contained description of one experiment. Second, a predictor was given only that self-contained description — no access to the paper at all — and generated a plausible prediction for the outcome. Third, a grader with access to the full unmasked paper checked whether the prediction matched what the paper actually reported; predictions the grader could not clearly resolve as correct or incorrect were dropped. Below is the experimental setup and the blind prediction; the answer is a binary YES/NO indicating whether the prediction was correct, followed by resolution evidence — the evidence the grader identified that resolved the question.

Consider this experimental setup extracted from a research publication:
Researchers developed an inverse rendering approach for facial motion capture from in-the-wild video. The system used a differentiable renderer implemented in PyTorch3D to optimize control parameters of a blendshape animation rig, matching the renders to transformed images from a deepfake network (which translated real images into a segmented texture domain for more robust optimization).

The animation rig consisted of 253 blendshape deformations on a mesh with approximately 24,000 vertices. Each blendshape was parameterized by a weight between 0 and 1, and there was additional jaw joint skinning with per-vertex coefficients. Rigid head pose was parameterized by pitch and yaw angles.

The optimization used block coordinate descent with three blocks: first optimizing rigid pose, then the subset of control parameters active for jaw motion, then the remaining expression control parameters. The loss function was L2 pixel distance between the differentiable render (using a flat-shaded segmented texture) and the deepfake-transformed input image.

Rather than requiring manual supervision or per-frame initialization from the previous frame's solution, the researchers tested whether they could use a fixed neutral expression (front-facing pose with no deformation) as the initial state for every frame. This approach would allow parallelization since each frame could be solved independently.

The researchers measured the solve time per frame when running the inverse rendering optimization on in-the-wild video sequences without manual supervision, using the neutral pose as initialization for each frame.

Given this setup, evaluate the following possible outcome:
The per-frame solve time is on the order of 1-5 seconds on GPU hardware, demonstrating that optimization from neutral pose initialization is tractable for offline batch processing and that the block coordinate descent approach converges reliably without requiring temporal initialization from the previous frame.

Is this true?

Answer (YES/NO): NO